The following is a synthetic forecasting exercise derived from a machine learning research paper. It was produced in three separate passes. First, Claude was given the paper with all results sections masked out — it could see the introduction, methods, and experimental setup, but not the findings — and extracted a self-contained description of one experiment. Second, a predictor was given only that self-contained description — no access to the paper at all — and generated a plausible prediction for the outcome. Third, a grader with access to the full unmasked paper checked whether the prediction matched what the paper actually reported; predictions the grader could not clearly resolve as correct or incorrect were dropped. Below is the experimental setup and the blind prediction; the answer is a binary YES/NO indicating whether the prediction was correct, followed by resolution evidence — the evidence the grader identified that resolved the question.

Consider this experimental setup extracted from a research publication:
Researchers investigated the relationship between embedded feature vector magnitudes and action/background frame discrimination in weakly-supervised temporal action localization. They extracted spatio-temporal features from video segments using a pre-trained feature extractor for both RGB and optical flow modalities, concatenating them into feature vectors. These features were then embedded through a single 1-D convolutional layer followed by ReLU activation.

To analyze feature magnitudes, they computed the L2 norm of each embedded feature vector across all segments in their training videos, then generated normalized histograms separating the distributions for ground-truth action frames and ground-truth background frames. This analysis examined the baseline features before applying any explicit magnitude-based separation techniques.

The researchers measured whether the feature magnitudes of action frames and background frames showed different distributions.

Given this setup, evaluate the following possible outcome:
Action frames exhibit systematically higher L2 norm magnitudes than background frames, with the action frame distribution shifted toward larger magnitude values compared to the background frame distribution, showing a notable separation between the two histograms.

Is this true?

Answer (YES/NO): NO